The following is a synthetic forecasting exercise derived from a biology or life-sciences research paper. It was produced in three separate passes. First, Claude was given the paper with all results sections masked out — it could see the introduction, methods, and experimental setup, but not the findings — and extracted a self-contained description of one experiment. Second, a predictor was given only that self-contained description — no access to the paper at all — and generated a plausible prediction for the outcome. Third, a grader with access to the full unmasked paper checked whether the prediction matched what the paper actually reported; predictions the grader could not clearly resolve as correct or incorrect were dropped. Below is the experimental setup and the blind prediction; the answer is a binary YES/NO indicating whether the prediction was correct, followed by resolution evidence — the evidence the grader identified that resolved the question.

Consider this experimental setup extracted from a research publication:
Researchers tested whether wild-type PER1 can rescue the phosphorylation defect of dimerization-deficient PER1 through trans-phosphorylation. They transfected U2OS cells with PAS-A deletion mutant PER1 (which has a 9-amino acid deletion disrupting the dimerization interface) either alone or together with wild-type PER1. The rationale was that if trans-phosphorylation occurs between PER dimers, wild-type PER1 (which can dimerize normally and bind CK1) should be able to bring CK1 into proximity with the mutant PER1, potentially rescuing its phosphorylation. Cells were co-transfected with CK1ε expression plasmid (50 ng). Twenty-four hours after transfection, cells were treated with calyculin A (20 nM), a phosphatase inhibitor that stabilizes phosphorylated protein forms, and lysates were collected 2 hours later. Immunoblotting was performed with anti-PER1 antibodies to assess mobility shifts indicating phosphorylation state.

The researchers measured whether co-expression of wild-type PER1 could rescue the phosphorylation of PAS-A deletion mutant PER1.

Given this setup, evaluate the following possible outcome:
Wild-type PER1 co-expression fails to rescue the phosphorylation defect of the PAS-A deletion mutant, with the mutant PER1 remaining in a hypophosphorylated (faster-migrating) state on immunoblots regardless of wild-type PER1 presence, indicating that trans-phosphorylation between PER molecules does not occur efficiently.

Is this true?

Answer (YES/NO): YES